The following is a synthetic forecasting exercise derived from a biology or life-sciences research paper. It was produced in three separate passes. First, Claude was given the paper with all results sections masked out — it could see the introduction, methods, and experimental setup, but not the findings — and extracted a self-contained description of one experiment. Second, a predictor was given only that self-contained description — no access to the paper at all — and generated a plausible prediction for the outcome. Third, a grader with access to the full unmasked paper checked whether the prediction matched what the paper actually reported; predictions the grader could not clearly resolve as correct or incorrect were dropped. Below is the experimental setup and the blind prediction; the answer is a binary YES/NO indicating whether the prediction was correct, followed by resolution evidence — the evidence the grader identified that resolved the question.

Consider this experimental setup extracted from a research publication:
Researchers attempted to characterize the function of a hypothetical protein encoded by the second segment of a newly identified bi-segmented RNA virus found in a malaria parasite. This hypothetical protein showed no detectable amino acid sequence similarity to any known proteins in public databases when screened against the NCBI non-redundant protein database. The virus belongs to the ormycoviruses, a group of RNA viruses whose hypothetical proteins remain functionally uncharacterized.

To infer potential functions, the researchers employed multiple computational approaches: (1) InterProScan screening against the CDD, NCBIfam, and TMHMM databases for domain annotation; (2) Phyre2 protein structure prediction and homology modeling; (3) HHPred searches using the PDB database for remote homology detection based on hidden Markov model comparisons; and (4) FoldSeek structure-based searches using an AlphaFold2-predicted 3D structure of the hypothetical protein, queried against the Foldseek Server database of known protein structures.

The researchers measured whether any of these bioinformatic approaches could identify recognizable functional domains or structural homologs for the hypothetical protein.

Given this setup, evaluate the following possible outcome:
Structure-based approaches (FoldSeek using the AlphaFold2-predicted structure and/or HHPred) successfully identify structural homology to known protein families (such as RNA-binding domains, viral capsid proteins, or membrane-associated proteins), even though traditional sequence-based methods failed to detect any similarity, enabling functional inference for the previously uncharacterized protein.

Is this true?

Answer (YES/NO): NO